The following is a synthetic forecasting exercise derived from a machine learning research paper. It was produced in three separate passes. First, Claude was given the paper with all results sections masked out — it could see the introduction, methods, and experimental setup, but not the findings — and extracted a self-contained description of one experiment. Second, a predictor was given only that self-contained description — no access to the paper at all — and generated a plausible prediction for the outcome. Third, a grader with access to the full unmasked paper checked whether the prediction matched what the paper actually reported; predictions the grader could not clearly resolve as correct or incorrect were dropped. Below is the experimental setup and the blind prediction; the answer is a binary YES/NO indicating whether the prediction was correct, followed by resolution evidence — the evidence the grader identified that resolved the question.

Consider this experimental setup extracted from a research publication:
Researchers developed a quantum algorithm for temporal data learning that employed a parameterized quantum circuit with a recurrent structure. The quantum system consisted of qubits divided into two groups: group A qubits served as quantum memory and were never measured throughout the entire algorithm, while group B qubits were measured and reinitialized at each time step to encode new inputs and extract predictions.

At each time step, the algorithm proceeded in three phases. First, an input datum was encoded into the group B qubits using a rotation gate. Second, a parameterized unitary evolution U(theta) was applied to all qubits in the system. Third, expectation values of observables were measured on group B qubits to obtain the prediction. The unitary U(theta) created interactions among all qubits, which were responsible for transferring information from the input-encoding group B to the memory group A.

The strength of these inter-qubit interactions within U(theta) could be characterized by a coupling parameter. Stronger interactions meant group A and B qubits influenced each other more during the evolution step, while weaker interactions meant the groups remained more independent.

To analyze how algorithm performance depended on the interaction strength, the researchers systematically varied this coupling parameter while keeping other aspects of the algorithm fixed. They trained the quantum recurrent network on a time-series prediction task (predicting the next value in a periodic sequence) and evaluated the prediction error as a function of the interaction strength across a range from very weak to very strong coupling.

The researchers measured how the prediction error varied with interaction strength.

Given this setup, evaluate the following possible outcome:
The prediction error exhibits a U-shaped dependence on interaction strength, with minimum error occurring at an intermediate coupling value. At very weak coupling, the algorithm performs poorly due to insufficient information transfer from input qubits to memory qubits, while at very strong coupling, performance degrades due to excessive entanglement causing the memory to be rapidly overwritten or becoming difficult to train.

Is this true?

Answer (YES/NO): YES